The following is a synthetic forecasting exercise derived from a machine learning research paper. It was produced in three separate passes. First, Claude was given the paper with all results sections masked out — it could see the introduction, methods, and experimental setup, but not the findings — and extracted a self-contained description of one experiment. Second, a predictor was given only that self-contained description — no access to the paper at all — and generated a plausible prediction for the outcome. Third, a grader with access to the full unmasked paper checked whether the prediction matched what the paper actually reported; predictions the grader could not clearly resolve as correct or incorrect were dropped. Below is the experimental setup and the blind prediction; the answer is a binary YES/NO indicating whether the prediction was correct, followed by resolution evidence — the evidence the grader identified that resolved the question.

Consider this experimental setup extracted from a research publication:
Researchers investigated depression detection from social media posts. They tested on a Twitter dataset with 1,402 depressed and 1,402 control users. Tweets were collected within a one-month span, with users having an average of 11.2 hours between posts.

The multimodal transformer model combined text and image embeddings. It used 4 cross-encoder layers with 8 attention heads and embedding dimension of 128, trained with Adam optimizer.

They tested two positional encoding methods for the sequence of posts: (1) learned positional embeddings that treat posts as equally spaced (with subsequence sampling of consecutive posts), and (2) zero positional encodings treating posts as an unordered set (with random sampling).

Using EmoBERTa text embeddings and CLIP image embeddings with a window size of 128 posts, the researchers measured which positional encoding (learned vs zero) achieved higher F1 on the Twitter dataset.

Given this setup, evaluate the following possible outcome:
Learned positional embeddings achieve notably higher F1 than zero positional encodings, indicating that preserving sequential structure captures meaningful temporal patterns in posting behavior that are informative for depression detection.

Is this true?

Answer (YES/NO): NO